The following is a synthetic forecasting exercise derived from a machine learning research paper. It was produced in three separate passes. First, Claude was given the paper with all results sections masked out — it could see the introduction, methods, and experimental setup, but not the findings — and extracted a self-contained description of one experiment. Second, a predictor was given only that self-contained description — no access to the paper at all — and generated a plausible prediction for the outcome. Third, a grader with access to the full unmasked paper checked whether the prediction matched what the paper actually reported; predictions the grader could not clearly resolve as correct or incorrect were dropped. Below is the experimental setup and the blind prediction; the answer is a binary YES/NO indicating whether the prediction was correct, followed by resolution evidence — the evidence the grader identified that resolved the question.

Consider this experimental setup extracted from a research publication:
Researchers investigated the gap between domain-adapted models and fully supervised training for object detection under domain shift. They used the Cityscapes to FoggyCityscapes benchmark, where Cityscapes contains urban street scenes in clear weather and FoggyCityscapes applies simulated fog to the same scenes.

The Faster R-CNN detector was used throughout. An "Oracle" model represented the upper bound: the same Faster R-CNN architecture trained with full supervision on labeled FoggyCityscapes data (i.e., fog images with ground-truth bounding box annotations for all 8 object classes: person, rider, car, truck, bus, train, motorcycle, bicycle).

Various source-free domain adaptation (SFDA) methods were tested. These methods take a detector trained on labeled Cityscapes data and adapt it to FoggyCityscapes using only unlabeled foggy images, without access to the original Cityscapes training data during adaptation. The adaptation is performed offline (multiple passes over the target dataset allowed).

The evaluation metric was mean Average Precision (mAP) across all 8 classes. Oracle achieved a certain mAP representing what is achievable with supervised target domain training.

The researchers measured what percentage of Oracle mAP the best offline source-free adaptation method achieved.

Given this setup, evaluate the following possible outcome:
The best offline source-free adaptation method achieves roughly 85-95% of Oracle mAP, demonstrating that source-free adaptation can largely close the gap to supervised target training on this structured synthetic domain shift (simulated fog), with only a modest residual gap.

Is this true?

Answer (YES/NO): YES